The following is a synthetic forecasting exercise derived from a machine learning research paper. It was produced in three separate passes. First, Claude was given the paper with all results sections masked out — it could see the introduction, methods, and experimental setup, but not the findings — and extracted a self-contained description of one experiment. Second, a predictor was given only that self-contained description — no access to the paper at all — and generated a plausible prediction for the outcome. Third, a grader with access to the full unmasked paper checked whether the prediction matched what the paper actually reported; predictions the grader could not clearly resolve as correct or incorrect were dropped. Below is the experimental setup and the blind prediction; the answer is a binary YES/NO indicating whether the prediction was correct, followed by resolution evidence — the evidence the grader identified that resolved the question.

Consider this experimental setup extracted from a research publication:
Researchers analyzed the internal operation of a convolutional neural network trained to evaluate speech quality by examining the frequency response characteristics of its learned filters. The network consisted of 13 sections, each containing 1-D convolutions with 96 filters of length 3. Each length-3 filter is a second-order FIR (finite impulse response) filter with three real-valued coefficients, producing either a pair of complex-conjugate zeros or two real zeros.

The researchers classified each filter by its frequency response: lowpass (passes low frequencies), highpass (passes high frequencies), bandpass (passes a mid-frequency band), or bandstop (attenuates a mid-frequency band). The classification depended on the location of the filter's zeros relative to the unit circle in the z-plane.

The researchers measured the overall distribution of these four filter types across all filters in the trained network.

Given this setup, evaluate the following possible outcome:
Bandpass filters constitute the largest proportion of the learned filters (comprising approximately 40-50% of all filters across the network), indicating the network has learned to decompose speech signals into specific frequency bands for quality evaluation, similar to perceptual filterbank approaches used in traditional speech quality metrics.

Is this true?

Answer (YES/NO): NO